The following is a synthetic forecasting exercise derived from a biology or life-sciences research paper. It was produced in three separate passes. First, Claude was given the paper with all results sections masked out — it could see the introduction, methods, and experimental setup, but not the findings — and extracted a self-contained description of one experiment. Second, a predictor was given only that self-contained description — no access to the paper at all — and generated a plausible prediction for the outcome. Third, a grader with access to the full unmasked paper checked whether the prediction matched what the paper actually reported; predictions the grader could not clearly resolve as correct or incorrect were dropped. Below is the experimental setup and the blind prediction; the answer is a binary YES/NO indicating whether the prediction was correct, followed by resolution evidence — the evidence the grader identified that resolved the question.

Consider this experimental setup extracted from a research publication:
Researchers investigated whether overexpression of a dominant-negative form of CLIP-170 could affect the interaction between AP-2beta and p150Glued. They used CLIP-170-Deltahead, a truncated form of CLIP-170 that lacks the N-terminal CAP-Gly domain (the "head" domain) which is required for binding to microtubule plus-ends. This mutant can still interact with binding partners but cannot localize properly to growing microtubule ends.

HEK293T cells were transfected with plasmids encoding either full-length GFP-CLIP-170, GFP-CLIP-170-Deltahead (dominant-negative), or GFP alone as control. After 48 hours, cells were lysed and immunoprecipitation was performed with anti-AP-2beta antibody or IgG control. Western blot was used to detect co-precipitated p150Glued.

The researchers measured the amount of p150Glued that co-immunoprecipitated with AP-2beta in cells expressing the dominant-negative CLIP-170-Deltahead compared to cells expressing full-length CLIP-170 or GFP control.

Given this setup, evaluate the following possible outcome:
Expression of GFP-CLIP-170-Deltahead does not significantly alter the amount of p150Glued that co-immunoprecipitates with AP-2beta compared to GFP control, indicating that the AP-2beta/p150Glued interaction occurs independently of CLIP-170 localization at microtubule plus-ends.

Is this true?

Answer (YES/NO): YES